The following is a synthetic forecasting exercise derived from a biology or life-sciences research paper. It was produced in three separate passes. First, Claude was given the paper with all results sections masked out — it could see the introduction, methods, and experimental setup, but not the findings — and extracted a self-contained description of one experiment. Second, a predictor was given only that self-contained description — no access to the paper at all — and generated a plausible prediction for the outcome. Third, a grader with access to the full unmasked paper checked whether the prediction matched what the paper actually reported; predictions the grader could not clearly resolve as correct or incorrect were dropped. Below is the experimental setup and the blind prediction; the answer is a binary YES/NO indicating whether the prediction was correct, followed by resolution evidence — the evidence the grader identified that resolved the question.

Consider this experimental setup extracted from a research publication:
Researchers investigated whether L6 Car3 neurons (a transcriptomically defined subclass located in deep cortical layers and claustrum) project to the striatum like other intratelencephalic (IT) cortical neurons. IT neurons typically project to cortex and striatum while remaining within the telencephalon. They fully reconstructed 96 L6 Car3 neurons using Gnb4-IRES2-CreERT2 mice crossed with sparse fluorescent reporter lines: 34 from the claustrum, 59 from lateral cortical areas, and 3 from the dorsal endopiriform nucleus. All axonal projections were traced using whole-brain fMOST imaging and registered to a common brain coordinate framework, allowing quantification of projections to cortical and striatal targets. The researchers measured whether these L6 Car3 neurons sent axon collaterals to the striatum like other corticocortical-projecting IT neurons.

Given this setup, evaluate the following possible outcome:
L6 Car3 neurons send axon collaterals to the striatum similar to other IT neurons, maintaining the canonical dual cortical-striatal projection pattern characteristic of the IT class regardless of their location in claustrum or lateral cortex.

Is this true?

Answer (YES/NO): NO